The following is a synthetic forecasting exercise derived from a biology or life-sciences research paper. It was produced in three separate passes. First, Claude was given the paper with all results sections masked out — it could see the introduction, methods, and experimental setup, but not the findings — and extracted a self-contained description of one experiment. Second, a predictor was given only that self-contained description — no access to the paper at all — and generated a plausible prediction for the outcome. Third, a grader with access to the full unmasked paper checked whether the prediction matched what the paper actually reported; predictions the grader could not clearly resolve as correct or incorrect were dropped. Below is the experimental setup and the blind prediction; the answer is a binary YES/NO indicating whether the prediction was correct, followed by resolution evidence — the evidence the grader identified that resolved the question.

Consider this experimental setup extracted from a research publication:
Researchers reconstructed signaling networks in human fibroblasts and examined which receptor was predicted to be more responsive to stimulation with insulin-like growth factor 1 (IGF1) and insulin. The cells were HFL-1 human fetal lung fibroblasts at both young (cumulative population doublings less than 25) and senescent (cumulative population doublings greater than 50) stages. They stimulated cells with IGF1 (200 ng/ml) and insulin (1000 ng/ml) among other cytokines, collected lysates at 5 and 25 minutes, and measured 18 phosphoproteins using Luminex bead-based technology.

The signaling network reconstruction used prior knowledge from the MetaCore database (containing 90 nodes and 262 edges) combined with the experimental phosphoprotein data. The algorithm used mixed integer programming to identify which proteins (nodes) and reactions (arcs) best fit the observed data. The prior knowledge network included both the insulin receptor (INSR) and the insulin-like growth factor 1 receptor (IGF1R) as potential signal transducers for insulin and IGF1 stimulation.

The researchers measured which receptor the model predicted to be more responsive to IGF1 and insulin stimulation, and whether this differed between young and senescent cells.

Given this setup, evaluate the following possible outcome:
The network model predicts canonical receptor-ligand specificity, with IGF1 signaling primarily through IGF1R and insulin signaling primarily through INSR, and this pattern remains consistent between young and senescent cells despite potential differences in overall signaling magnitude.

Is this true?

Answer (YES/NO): NO